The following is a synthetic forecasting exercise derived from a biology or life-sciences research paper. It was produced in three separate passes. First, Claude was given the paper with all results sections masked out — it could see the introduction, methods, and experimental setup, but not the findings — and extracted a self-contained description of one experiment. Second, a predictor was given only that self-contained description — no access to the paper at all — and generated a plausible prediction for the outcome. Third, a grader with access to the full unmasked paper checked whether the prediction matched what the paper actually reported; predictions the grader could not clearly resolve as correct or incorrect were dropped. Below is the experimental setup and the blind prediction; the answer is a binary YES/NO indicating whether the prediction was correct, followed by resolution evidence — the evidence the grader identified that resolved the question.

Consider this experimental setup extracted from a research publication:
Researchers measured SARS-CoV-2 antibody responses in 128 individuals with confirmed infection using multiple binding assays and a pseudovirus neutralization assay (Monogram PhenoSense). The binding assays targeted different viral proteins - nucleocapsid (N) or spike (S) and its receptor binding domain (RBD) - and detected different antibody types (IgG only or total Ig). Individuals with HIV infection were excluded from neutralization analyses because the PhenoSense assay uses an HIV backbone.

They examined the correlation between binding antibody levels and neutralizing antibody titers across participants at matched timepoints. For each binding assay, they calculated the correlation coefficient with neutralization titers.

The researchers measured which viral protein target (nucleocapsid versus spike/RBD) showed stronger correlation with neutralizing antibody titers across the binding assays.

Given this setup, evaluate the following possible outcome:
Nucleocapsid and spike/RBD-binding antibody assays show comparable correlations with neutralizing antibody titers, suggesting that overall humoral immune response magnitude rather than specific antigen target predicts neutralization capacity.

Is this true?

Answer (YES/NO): NO